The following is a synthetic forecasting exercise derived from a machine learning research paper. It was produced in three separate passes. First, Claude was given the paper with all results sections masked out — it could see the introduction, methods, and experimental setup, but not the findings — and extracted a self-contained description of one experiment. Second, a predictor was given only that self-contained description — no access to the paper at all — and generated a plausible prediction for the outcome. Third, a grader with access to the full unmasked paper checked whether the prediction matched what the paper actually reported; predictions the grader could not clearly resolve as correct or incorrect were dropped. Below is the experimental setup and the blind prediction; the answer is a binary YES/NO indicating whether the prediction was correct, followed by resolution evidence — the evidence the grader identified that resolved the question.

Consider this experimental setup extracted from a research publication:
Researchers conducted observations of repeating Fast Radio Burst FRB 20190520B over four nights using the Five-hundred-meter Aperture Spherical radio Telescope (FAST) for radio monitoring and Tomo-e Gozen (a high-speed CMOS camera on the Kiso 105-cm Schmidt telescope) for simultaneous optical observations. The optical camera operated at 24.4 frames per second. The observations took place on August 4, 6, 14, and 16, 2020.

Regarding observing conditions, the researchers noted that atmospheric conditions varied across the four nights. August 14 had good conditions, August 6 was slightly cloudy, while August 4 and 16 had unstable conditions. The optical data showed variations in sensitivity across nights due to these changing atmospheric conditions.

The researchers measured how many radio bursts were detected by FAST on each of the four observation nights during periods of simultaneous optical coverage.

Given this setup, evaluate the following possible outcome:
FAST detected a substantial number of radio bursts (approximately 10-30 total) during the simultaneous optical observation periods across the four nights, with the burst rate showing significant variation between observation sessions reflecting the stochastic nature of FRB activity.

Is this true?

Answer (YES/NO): YES